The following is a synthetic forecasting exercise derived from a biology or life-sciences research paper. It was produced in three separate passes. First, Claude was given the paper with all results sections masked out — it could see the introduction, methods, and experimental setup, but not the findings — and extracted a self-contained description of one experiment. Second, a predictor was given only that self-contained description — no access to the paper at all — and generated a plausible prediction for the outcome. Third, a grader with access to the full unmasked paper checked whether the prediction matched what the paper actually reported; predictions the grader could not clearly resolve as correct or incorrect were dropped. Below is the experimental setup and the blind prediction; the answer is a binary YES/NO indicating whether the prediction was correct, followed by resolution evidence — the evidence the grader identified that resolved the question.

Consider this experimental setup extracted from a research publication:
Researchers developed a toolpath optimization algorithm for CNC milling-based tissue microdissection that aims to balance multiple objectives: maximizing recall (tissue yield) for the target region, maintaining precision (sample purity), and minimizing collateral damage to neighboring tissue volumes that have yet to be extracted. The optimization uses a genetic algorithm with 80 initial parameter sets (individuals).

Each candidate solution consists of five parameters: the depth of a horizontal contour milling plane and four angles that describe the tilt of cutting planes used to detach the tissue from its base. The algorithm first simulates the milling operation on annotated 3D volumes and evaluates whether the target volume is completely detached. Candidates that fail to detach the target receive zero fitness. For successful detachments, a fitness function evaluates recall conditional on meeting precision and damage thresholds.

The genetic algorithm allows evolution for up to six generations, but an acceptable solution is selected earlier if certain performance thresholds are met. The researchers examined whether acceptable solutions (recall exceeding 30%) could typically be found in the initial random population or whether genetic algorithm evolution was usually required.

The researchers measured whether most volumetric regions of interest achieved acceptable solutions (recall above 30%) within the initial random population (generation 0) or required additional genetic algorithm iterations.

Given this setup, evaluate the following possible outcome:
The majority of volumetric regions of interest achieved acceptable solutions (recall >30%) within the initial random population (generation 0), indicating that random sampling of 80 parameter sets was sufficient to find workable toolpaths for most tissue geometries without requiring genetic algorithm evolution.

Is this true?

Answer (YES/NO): YES